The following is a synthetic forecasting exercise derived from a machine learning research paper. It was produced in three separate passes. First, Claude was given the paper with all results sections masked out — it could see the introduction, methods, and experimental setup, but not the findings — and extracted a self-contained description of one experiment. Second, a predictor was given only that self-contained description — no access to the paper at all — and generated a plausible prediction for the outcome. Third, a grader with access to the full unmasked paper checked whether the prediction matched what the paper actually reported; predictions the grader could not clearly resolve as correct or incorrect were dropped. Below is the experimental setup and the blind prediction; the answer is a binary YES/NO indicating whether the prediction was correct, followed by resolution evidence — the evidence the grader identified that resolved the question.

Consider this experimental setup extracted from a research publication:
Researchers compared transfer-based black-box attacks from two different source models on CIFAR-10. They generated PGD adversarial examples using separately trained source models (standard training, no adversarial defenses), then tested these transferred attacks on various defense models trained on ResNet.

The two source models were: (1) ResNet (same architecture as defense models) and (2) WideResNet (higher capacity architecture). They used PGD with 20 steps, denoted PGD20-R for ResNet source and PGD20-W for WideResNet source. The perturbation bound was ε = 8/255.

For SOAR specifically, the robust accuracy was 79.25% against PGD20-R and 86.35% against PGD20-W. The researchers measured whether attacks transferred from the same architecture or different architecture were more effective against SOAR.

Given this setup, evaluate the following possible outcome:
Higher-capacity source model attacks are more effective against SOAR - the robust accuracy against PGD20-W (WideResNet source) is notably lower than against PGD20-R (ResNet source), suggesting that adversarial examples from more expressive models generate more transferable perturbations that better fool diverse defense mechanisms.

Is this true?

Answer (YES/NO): NO